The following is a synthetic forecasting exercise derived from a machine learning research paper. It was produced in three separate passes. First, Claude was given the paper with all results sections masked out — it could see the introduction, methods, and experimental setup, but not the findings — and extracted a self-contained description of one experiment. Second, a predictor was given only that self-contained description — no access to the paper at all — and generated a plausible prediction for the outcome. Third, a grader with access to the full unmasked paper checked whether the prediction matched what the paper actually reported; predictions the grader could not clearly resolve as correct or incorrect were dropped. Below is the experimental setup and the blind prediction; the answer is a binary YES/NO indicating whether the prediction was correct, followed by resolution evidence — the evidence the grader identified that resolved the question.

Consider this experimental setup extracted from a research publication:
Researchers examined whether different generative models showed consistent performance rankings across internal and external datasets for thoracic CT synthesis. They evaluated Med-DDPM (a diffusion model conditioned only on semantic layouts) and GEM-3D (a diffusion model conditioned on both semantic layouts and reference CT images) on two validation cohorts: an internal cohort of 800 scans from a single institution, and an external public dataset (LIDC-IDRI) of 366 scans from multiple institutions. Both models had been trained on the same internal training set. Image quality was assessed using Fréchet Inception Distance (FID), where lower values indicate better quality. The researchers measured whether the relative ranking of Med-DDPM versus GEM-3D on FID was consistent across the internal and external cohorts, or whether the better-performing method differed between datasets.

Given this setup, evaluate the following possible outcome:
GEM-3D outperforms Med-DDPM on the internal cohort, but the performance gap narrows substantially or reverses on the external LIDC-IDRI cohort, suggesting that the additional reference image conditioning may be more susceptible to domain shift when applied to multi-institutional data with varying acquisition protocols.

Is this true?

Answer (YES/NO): NO